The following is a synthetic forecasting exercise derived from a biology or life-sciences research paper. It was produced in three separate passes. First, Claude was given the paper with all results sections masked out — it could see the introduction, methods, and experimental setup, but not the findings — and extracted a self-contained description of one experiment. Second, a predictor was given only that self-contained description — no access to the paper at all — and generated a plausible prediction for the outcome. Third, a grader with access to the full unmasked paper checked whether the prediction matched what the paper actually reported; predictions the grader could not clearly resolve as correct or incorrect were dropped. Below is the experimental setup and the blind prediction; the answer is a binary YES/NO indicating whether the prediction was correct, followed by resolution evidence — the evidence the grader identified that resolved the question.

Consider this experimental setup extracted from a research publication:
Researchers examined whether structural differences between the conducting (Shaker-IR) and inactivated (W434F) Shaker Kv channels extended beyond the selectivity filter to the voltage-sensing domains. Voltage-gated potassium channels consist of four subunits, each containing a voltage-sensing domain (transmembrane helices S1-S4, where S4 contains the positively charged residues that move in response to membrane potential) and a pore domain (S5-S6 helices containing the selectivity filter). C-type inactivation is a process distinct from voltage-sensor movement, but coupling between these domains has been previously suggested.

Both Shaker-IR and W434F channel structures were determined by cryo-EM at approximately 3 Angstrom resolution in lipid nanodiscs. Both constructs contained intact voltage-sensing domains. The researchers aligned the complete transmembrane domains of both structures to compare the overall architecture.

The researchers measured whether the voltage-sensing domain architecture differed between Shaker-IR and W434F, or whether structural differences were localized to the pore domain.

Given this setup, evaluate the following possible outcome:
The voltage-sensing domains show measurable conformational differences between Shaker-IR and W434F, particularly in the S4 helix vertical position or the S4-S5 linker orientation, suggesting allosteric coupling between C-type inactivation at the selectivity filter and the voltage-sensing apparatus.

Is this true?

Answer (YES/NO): NO